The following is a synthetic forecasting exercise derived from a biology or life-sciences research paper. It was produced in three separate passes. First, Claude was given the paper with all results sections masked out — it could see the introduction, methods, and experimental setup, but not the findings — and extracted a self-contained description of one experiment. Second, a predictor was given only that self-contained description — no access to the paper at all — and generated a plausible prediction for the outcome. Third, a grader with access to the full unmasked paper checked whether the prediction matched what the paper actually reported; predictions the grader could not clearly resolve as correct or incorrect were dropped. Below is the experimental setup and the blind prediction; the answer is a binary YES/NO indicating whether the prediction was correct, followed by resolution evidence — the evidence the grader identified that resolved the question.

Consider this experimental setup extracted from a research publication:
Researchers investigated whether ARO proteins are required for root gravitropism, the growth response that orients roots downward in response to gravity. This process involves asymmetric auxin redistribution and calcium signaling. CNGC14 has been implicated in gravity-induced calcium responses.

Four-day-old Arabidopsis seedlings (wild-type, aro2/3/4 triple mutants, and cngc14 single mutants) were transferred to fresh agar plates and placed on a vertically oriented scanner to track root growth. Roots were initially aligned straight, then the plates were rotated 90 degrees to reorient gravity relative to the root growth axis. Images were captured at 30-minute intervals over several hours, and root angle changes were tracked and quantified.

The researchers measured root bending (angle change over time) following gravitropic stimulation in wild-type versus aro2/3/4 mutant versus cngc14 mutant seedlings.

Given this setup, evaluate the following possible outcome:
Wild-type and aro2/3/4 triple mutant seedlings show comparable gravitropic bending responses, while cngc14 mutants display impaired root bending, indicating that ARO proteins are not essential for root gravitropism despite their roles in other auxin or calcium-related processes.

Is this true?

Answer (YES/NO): NO